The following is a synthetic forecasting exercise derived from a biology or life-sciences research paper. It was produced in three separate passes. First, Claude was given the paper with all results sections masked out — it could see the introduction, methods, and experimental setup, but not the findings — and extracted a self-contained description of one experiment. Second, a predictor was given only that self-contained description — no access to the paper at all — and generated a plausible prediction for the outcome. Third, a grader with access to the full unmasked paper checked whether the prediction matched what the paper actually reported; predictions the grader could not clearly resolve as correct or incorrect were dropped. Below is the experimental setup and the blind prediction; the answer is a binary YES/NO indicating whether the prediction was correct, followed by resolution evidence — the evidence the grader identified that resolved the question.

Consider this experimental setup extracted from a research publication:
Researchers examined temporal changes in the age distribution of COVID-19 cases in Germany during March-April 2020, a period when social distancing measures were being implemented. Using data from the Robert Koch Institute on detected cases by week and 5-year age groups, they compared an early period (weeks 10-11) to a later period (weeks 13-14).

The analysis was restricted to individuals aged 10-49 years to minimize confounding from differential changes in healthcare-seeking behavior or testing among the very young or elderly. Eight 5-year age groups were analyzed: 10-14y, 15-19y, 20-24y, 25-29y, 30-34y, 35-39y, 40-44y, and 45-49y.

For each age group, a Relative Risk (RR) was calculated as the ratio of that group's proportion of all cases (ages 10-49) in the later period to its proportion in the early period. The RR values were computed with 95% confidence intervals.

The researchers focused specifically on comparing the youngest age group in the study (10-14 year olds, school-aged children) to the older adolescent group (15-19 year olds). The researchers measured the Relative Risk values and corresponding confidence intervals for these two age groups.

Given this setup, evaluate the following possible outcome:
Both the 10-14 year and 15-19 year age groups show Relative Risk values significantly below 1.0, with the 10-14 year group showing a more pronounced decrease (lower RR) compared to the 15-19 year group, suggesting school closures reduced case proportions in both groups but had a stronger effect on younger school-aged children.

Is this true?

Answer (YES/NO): NO